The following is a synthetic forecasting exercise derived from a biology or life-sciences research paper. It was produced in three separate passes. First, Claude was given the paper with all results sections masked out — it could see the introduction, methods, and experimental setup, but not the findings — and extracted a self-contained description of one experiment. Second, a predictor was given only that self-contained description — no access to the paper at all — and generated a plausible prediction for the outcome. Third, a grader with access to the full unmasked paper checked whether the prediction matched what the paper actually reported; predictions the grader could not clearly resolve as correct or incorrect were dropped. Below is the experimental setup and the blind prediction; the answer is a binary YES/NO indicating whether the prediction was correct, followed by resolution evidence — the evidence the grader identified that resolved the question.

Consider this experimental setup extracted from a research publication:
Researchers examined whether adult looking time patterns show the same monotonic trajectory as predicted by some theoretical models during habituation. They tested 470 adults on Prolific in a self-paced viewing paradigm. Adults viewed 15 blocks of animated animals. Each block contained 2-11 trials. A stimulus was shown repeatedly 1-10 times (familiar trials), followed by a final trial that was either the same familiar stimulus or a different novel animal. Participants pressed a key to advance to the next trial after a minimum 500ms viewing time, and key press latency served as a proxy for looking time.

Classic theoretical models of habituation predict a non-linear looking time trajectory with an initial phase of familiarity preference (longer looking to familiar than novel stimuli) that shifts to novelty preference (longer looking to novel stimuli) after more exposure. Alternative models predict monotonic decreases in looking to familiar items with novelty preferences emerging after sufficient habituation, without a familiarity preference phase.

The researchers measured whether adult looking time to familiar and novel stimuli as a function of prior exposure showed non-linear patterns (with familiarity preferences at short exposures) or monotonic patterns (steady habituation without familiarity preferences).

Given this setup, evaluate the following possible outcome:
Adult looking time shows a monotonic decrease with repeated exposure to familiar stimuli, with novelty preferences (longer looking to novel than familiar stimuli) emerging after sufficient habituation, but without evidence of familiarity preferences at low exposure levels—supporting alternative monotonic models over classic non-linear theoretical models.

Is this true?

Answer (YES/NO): YES